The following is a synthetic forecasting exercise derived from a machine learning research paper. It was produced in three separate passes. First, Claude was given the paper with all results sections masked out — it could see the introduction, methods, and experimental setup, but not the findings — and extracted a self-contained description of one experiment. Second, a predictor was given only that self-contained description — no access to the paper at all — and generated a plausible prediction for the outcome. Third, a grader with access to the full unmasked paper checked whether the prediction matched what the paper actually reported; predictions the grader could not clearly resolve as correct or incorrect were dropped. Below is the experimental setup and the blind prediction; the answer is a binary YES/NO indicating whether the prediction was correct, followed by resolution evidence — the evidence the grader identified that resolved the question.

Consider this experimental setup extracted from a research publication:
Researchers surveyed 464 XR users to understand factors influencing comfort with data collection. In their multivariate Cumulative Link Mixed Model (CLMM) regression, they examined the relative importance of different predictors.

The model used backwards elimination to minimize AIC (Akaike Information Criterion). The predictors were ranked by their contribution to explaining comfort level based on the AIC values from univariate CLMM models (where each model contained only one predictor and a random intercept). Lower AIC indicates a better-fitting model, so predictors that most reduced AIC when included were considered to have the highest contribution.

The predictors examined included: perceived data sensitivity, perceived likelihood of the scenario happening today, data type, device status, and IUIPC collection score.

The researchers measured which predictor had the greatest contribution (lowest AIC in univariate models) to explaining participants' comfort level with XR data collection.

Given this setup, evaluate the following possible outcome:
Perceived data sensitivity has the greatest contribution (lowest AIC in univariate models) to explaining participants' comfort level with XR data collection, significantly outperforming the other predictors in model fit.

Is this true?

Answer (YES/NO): YES